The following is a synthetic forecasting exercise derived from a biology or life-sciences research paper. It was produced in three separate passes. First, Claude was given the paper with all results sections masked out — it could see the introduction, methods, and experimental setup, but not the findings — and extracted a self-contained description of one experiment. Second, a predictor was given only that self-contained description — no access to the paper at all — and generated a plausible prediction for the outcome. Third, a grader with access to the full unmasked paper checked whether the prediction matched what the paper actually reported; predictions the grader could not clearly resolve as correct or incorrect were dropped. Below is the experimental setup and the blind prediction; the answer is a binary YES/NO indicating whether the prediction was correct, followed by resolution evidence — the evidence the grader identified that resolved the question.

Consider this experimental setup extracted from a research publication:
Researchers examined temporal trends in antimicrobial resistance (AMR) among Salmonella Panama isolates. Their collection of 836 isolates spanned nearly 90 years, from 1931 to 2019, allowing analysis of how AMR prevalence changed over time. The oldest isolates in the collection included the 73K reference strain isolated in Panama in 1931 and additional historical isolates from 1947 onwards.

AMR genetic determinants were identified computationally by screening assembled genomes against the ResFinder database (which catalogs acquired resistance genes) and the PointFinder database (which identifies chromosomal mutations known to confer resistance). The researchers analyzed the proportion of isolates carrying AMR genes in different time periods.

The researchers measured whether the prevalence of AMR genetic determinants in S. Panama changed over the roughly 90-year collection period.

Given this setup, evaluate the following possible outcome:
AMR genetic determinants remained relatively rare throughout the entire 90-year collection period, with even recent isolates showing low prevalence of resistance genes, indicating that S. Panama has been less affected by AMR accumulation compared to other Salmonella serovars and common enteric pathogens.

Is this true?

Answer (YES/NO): YES